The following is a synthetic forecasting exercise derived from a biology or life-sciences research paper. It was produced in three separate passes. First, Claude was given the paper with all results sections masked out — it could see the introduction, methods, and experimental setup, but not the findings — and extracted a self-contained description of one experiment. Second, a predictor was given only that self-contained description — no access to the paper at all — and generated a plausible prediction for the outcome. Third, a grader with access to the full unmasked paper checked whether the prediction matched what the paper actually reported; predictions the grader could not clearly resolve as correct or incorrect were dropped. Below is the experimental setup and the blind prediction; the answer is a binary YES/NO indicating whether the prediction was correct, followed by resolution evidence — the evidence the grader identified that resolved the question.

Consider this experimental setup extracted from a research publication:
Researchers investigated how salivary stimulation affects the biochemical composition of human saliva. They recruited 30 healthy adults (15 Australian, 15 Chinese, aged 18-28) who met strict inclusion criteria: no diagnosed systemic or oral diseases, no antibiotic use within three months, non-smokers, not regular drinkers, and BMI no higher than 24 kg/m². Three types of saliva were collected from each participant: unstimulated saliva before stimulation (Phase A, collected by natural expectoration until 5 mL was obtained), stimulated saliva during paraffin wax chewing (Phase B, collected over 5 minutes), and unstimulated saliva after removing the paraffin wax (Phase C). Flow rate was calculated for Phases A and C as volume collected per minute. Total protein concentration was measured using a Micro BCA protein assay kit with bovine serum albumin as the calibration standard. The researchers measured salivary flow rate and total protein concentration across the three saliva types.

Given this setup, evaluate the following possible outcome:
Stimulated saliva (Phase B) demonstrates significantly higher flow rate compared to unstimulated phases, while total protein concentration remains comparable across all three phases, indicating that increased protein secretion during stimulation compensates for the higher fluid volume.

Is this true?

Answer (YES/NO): NO